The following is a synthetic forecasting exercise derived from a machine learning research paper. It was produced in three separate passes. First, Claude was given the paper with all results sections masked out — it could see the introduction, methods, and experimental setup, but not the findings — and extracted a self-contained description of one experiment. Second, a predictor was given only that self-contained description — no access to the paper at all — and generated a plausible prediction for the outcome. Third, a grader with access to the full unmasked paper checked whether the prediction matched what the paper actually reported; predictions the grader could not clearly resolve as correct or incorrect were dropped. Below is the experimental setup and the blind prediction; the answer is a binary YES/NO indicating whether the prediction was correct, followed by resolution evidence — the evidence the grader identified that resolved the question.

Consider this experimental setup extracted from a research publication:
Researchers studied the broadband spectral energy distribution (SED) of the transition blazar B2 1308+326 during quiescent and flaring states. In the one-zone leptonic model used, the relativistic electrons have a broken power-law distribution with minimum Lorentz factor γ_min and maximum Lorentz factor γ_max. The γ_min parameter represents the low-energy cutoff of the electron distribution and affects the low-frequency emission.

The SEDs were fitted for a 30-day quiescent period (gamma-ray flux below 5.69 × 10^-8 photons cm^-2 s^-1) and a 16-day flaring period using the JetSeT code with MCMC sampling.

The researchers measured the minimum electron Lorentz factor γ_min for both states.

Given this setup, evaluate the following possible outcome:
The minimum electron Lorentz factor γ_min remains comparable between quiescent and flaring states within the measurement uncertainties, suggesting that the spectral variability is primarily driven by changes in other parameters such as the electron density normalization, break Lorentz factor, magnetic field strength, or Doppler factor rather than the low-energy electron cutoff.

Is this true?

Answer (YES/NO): NO